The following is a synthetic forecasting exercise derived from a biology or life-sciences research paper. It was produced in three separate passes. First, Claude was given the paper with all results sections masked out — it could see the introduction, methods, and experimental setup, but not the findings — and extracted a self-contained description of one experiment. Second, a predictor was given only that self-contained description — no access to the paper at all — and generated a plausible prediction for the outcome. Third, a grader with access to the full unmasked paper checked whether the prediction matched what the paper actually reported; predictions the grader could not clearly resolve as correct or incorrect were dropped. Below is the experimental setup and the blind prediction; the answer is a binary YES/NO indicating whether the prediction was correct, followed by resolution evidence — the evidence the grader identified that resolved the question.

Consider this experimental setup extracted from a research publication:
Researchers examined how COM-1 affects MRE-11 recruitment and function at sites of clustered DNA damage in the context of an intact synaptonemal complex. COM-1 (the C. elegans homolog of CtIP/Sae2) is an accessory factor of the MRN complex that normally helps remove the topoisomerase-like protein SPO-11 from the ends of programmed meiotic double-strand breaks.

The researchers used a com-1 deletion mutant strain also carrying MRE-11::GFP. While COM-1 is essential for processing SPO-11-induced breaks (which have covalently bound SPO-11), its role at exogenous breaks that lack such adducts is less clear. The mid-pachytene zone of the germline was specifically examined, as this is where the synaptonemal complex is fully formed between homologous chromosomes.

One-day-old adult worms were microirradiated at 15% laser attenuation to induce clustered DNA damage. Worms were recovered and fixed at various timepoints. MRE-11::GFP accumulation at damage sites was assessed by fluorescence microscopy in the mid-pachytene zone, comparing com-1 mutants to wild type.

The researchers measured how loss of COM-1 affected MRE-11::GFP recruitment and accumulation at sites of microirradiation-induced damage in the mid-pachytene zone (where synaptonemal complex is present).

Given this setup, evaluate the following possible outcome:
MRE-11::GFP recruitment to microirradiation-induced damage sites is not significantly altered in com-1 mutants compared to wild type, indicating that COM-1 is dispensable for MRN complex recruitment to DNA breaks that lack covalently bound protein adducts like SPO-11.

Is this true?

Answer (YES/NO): NO